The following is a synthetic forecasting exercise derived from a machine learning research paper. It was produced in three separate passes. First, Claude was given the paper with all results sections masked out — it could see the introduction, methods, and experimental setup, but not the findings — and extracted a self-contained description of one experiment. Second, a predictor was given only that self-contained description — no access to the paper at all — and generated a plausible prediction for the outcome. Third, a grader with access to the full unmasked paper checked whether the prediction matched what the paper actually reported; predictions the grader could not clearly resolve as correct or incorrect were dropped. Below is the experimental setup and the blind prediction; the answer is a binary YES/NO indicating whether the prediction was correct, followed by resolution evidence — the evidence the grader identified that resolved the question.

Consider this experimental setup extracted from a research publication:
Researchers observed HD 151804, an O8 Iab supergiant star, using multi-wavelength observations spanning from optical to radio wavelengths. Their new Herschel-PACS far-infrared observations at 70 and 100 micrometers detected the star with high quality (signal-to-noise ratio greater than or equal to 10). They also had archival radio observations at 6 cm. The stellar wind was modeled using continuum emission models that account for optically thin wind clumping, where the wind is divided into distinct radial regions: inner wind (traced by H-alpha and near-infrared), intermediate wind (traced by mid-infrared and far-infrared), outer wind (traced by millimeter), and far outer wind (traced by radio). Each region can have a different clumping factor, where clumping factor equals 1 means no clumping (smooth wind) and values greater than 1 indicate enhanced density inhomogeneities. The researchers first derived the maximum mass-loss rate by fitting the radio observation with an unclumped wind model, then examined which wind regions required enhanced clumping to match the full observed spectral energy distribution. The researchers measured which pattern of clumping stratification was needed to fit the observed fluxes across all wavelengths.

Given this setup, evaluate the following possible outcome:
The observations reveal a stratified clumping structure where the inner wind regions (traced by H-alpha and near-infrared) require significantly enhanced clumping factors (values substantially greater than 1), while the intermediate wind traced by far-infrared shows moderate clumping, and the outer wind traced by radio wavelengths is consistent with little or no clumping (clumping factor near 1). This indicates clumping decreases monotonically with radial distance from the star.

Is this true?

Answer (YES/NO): NO